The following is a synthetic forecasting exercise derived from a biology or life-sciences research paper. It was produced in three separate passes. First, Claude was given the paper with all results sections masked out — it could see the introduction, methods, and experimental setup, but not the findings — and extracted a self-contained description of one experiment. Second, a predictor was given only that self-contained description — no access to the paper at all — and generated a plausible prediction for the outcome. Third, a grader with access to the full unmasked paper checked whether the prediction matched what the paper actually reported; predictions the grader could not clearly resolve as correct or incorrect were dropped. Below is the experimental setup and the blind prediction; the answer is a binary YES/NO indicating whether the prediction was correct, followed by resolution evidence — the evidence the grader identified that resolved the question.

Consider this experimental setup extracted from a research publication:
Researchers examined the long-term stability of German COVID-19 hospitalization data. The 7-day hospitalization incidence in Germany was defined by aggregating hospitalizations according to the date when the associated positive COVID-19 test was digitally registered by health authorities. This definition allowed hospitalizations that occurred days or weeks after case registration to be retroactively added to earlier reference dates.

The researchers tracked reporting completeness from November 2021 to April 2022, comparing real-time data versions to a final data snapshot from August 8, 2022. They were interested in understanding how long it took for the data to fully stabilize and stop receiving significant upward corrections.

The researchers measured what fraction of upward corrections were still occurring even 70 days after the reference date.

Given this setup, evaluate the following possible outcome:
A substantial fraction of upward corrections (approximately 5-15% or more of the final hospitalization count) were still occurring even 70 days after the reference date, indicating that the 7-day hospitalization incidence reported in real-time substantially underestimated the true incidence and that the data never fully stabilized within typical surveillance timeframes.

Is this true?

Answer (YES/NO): NO